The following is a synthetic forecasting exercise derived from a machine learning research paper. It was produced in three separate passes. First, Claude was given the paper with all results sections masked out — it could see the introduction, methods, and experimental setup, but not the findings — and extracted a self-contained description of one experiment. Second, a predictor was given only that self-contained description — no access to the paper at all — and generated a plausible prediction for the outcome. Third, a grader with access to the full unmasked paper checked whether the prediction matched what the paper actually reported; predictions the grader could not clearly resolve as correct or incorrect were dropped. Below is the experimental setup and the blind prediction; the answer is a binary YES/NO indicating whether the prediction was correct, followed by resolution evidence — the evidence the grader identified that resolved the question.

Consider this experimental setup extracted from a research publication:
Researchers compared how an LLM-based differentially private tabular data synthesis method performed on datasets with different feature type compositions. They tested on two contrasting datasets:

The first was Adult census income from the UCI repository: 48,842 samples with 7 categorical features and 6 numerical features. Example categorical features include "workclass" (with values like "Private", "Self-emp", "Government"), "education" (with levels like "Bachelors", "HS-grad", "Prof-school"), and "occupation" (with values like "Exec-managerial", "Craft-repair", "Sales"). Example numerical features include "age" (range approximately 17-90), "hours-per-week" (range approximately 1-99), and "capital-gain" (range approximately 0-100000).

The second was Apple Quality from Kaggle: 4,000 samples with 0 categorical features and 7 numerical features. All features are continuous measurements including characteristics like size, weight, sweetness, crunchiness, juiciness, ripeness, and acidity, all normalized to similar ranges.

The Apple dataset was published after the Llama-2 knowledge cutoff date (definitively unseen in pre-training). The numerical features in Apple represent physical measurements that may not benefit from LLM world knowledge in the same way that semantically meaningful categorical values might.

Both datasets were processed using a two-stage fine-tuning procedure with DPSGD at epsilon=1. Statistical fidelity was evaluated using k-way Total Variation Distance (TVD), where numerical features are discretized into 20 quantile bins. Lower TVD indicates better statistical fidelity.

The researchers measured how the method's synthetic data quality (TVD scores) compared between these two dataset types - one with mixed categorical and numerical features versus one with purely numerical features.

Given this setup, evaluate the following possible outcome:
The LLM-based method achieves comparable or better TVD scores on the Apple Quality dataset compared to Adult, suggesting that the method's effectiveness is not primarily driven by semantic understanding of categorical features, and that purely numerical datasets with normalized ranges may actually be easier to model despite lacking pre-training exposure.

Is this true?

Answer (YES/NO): NO